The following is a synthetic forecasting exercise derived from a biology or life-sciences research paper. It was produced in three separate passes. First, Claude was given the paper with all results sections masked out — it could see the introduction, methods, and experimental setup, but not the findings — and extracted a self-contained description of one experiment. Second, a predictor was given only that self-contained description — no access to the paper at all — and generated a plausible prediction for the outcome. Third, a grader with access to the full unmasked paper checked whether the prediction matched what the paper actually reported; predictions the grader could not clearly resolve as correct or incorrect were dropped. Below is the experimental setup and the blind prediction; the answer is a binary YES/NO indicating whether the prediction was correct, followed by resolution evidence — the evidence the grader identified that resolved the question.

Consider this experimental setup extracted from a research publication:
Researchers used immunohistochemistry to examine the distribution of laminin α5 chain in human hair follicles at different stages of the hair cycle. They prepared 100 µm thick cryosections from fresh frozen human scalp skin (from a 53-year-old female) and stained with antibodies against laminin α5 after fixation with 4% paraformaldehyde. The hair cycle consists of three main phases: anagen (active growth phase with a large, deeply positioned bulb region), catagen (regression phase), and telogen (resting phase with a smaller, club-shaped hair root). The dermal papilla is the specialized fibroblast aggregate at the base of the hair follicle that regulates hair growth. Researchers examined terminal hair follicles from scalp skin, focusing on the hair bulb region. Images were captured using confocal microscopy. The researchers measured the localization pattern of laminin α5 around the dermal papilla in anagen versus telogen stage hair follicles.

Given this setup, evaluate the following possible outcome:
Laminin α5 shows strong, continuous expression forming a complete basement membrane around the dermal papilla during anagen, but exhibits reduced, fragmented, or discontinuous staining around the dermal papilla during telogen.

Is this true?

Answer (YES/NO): NO